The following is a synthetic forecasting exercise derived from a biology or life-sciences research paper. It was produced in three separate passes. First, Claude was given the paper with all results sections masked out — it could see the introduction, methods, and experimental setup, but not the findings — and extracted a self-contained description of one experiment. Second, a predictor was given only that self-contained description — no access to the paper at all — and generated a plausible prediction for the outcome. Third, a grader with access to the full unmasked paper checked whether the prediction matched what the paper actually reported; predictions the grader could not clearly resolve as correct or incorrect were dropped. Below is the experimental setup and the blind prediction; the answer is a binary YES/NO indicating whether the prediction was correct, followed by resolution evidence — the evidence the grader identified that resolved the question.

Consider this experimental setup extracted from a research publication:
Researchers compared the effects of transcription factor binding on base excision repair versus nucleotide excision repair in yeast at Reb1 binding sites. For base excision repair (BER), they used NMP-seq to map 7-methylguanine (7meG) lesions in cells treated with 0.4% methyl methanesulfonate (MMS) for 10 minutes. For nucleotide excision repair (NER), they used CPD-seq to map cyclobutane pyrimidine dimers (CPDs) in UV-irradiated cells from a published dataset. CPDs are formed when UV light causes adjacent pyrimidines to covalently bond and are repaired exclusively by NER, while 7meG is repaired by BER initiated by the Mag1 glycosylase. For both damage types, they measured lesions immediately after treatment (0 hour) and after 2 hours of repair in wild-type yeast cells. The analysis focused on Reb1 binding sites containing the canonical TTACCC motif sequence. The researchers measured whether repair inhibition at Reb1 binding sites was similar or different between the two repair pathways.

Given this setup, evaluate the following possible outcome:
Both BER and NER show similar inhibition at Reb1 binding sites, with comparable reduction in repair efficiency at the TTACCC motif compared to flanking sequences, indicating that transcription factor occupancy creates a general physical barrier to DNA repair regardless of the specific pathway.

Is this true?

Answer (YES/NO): NO